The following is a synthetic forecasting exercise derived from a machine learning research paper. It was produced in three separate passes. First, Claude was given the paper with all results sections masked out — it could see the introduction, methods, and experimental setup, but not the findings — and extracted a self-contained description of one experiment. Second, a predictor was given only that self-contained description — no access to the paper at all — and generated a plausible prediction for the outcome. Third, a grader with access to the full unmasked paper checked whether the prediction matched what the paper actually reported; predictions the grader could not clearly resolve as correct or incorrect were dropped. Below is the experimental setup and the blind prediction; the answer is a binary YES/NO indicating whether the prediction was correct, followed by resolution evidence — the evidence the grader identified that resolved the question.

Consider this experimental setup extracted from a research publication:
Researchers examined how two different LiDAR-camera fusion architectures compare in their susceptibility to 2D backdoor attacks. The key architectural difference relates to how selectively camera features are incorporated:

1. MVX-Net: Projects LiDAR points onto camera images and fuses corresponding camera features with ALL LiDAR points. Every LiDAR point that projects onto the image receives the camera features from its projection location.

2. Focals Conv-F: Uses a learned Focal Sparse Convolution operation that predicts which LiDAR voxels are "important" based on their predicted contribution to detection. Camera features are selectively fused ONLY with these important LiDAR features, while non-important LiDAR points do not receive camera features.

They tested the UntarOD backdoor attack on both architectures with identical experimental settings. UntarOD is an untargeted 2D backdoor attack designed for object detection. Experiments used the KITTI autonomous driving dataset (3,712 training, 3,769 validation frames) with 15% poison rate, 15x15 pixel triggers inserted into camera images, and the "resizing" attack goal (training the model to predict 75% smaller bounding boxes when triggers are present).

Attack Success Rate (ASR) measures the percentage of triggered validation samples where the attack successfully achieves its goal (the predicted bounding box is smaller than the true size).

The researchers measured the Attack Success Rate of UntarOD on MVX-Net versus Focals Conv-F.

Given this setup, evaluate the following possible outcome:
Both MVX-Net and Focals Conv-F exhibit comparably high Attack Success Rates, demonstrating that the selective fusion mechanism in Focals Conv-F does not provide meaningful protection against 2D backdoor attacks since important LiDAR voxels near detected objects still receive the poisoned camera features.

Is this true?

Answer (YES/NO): NO